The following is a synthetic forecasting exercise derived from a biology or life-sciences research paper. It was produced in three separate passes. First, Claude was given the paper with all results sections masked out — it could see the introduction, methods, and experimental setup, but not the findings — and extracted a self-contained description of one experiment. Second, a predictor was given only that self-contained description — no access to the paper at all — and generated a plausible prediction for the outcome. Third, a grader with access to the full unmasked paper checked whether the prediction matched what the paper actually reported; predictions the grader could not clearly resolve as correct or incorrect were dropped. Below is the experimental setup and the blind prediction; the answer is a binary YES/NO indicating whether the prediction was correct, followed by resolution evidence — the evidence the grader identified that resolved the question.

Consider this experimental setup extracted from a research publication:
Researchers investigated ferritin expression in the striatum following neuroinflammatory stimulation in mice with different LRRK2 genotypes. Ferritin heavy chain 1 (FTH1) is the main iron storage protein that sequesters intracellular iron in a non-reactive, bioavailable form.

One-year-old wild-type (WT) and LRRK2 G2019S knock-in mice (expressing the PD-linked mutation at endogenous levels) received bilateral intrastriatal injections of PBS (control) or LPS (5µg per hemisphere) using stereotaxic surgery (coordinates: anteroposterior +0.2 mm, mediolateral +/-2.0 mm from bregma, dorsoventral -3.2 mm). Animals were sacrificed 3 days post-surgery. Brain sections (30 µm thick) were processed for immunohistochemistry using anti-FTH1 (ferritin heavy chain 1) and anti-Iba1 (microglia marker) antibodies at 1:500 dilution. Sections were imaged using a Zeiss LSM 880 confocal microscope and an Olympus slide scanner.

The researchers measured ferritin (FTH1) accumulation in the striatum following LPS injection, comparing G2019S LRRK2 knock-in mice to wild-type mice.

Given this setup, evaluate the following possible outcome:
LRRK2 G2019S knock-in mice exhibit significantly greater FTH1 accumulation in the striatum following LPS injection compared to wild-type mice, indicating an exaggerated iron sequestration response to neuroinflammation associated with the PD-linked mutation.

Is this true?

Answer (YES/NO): YES